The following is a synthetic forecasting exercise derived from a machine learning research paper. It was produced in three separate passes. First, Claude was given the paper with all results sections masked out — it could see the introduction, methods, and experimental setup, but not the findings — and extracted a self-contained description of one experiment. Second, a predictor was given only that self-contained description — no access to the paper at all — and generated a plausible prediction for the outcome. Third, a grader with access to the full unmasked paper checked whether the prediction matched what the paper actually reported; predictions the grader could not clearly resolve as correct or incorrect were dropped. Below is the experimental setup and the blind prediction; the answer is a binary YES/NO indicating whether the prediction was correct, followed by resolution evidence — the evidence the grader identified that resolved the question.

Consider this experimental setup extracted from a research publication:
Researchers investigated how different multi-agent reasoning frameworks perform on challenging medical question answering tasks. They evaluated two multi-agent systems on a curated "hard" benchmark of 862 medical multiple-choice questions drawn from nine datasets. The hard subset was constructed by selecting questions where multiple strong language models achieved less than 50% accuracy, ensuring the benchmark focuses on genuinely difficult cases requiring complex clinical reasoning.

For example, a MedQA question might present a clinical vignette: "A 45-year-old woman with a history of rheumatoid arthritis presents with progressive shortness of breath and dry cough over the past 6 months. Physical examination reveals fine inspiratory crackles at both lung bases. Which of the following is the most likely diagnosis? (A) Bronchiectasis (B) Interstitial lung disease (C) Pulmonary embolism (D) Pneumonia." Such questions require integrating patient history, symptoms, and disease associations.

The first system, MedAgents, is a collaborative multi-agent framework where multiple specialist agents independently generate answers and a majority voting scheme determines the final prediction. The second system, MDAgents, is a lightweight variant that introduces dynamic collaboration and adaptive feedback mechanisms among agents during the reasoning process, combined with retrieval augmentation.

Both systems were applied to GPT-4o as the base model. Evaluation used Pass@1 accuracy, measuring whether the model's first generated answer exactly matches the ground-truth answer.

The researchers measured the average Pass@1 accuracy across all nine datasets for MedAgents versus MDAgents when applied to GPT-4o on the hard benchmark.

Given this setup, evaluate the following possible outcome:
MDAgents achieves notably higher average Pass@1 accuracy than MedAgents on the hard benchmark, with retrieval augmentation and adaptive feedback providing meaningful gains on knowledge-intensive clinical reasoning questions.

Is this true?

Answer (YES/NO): NO